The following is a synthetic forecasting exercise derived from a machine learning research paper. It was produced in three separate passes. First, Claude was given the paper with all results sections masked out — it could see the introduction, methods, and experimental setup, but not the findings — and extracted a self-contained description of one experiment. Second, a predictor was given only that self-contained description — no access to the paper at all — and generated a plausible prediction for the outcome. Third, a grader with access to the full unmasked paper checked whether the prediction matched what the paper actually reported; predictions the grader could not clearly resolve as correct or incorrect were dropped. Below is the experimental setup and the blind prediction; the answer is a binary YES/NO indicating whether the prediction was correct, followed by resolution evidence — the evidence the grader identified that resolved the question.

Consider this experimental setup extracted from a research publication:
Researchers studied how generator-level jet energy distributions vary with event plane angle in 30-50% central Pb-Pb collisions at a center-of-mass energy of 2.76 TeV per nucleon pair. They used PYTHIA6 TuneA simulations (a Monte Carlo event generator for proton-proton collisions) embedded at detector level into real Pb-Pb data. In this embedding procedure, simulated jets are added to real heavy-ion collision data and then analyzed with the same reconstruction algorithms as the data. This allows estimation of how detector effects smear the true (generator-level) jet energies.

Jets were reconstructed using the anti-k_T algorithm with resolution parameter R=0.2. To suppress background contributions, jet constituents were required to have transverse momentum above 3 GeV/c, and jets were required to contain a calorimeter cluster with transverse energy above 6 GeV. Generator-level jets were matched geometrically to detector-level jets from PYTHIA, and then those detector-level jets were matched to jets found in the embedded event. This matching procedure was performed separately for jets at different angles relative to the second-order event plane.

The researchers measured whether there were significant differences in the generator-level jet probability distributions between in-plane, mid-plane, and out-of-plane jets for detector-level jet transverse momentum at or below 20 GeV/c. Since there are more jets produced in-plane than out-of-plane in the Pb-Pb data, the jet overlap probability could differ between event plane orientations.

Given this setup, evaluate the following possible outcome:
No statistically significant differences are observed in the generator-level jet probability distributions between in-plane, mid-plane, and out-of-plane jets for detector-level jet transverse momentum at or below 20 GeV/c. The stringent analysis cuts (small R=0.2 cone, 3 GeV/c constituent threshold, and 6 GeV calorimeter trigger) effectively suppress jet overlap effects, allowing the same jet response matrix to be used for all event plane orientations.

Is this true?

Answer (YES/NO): NO